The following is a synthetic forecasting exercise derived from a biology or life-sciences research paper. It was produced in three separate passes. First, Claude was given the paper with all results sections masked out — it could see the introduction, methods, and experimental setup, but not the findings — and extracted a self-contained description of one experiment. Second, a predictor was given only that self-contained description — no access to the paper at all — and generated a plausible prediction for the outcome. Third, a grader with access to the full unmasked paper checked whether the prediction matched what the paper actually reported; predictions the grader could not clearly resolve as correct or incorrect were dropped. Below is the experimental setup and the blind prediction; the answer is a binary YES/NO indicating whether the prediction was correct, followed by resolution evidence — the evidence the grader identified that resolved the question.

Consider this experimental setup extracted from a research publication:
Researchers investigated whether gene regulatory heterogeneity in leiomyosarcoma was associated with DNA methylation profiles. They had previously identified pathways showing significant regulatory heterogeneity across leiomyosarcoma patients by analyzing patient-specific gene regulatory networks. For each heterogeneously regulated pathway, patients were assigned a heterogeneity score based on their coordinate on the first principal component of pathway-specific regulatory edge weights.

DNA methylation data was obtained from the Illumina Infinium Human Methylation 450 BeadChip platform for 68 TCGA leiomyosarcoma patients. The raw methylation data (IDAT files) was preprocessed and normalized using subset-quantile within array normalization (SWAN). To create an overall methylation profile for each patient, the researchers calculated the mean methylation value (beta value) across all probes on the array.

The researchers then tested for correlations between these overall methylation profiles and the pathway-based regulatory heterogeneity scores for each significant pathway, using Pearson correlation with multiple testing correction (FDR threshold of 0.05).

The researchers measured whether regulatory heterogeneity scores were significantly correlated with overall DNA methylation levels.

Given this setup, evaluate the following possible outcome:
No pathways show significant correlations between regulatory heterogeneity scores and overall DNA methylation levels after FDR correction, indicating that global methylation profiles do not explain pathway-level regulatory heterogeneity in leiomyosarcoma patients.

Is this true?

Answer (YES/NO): YES